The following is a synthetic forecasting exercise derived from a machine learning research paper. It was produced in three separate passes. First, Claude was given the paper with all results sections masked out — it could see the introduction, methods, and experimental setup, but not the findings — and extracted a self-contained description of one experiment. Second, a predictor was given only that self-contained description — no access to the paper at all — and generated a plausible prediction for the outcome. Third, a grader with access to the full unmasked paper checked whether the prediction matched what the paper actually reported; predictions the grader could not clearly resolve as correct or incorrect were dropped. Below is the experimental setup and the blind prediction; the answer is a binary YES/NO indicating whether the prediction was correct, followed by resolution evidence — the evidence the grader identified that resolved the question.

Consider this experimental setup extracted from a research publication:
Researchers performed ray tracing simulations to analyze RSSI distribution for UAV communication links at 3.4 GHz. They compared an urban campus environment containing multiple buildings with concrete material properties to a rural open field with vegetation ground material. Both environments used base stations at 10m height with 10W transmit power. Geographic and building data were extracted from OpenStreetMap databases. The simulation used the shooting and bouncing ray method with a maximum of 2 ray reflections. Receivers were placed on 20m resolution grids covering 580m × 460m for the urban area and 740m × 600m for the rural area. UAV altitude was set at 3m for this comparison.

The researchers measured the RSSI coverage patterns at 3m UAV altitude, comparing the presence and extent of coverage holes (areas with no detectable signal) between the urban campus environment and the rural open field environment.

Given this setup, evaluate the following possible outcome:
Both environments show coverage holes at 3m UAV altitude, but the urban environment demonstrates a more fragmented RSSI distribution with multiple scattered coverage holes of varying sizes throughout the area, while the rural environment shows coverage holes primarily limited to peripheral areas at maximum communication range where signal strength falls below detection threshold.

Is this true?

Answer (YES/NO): NO